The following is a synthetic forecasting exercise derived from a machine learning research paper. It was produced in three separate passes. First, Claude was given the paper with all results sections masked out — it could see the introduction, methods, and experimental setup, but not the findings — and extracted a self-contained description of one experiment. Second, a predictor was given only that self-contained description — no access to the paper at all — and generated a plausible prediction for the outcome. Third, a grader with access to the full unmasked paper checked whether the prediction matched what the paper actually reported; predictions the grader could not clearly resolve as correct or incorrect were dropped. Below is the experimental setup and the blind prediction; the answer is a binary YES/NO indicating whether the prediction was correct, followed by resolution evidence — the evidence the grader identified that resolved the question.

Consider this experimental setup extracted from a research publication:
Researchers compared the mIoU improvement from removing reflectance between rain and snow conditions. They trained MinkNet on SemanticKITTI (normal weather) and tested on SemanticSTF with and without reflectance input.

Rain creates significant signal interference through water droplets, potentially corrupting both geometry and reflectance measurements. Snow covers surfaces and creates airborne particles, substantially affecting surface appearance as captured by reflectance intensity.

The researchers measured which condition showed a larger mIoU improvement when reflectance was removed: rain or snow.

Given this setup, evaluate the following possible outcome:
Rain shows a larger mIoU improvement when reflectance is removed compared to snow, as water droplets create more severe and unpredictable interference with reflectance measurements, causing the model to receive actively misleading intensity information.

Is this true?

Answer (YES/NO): NO